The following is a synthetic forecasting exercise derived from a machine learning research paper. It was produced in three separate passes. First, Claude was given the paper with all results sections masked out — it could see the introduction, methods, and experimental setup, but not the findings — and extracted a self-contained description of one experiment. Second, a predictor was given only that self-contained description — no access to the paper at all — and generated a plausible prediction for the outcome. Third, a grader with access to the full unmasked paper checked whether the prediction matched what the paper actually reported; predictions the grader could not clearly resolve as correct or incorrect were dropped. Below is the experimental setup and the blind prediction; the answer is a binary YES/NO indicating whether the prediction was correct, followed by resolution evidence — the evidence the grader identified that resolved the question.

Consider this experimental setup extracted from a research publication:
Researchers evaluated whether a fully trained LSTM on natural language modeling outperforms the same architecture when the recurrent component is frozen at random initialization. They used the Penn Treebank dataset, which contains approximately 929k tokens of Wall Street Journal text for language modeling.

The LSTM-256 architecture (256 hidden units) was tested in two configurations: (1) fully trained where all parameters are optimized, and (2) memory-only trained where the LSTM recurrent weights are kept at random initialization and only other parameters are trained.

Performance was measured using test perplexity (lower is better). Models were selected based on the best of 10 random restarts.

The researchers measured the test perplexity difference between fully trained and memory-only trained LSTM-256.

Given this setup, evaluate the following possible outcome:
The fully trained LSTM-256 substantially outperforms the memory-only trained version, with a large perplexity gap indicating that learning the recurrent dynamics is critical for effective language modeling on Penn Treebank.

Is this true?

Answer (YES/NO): YES